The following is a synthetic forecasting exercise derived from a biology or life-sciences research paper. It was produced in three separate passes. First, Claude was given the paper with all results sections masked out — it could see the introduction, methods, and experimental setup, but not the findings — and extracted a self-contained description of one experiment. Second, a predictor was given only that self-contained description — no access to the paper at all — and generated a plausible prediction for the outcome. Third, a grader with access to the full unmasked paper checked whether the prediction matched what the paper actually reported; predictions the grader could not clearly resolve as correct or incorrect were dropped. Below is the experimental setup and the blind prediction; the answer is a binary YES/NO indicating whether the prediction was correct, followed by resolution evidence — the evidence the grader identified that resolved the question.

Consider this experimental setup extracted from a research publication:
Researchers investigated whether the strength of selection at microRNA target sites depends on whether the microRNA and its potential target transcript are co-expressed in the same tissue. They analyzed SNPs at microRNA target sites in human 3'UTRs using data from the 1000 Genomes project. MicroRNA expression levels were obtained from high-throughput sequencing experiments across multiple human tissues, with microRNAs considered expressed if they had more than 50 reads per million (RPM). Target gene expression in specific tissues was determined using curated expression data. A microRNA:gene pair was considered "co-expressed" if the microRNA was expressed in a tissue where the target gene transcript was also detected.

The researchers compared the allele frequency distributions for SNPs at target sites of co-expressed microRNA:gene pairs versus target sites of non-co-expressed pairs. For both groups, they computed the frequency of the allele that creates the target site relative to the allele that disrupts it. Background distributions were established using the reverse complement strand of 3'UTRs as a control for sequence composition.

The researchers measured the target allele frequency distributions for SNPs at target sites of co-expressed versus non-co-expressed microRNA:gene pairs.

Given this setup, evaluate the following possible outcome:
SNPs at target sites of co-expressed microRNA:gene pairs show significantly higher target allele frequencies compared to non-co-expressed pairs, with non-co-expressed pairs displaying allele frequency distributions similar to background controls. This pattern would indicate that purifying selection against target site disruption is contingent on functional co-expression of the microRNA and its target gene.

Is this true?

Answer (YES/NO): NO